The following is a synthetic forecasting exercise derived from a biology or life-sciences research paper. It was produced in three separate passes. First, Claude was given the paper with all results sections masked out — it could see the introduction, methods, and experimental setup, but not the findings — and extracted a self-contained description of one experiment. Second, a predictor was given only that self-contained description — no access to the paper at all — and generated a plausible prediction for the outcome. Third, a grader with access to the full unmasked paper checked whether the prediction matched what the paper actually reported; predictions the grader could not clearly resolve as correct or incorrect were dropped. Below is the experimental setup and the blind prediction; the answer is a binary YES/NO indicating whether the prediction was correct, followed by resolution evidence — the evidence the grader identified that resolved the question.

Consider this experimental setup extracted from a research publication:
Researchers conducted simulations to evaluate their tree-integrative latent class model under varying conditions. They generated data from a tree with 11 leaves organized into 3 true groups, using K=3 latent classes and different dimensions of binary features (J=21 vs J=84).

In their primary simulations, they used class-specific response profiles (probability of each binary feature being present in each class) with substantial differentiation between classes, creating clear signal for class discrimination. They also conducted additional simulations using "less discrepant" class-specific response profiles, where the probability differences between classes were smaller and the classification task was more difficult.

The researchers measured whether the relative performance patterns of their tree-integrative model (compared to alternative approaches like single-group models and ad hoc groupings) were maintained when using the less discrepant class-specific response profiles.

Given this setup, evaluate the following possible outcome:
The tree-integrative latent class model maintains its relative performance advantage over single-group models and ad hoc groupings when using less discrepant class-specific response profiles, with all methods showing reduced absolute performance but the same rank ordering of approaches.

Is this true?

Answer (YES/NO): YES